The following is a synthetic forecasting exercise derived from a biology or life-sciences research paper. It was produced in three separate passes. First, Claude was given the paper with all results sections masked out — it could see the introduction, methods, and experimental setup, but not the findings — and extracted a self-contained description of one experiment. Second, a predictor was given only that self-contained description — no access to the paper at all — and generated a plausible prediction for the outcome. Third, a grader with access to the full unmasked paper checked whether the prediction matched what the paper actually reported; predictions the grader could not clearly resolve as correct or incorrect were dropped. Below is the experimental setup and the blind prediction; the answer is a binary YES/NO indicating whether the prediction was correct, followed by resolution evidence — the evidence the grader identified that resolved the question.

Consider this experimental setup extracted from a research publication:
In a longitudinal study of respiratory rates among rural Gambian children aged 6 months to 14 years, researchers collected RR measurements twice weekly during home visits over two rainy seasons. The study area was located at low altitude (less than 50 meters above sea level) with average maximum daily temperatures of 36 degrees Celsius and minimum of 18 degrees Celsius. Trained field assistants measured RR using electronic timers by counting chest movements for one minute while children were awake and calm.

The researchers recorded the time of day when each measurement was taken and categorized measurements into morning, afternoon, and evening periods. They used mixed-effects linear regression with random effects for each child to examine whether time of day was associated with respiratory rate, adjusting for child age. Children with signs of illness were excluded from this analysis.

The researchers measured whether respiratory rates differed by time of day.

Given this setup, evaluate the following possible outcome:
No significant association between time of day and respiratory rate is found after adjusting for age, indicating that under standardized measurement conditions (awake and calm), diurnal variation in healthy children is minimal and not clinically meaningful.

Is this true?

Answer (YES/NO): NO